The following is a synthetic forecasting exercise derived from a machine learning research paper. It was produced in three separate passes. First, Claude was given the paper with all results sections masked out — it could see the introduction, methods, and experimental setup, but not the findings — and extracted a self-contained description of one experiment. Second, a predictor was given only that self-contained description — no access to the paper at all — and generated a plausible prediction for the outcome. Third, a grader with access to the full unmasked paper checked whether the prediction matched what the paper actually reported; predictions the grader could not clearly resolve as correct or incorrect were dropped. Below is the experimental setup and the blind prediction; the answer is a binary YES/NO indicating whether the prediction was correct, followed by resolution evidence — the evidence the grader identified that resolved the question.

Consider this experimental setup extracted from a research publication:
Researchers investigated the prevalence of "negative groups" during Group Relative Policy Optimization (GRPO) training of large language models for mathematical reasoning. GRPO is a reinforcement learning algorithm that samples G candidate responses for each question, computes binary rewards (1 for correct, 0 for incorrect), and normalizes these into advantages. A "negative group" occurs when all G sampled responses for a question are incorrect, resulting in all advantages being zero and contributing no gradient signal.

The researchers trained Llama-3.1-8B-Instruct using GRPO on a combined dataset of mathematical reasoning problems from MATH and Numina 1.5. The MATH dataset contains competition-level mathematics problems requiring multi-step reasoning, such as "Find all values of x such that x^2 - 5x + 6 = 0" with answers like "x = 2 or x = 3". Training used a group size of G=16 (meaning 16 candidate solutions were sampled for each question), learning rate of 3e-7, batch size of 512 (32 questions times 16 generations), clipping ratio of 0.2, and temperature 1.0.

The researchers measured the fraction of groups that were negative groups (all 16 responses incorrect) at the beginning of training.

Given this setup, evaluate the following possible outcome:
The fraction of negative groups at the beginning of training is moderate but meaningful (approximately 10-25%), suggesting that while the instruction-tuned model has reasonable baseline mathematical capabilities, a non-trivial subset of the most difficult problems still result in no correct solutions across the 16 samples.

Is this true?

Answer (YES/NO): NO